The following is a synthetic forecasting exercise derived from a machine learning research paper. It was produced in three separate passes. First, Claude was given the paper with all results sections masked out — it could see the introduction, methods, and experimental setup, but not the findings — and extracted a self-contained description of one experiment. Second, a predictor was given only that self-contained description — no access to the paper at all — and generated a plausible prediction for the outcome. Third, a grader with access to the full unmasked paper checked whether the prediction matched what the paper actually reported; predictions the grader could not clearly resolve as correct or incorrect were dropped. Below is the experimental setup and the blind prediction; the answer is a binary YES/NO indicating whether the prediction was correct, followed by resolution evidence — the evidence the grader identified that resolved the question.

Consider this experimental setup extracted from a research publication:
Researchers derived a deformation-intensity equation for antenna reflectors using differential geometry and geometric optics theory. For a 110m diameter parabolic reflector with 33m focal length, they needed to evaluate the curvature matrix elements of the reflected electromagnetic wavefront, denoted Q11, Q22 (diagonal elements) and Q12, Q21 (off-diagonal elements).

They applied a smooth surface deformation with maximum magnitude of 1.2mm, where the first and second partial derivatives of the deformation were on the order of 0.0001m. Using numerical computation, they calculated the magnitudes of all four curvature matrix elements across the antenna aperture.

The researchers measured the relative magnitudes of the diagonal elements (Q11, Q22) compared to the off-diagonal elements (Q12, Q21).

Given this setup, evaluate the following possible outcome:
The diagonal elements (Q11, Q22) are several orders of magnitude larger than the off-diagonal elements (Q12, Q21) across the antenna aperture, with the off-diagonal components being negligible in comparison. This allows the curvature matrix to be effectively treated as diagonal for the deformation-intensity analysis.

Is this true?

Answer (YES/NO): NO